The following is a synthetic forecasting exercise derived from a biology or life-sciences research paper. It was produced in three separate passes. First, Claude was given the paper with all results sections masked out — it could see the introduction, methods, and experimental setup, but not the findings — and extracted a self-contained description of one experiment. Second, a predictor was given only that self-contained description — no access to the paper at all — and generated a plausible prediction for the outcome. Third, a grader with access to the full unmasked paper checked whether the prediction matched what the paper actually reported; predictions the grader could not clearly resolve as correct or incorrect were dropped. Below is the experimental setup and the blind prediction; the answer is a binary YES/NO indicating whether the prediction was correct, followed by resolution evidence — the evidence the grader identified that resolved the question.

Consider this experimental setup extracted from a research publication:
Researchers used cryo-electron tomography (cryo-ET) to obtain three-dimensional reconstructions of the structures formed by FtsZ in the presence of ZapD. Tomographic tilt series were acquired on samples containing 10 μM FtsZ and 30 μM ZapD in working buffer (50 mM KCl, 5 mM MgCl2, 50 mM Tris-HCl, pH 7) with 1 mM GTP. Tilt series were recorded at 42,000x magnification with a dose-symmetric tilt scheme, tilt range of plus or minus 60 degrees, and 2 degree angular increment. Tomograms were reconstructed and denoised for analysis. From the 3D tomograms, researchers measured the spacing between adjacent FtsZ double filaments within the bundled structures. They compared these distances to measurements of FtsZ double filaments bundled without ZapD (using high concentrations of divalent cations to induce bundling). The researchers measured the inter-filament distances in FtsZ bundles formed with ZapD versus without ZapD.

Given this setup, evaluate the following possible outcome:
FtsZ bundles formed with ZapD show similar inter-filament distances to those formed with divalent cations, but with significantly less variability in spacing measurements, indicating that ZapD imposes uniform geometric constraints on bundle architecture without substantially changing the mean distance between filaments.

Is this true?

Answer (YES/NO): NO